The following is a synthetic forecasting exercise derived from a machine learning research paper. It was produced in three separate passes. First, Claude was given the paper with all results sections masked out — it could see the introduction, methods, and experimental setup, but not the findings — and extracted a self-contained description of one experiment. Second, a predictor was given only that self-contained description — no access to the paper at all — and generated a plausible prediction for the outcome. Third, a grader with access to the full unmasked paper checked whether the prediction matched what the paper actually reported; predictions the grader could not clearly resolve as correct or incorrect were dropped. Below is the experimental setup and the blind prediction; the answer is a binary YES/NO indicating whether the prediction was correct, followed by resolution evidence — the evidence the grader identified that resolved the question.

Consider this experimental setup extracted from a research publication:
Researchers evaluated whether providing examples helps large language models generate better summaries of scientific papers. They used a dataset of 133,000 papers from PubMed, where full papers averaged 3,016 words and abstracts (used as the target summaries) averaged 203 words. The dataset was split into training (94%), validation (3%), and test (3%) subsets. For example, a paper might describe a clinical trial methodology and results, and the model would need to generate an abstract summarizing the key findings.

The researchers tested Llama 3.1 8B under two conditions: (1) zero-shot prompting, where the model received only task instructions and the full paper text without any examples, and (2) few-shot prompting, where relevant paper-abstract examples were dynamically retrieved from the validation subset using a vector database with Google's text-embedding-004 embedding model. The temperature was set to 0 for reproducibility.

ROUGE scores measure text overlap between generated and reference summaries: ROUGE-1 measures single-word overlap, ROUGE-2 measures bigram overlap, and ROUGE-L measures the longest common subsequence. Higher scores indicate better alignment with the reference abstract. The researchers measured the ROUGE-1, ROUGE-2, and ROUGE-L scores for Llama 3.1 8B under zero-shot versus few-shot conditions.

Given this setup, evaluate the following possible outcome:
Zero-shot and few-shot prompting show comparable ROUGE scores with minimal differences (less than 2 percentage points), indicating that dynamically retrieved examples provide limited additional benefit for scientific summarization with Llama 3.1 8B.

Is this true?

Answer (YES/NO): NO